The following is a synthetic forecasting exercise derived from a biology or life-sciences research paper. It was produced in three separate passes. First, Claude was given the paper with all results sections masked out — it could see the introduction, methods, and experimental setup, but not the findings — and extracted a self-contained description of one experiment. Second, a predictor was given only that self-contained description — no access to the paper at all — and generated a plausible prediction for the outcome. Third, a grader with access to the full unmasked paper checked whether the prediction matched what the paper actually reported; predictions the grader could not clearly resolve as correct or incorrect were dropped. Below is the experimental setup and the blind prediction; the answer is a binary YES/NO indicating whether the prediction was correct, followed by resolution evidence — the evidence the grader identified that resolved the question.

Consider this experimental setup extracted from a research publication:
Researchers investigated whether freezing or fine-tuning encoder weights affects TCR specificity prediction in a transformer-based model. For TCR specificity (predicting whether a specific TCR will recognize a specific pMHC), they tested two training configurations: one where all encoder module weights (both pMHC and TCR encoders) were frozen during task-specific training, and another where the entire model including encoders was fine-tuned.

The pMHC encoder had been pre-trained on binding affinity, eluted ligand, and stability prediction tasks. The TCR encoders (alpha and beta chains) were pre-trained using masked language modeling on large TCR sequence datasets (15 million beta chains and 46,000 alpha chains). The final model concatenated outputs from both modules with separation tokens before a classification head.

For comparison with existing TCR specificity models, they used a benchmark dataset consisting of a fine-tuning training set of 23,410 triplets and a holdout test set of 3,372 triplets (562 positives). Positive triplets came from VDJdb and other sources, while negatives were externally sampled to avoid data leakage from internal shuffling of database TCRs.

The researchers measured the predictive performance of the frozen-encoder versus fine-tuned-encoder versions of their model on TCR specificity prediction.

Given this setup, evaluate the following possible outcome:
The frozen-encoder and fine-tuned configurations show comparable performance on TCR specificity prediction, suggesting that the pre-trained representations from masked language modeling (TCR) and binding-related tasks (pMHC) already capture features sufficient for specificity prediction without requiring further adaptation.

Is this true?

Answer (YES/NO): NO